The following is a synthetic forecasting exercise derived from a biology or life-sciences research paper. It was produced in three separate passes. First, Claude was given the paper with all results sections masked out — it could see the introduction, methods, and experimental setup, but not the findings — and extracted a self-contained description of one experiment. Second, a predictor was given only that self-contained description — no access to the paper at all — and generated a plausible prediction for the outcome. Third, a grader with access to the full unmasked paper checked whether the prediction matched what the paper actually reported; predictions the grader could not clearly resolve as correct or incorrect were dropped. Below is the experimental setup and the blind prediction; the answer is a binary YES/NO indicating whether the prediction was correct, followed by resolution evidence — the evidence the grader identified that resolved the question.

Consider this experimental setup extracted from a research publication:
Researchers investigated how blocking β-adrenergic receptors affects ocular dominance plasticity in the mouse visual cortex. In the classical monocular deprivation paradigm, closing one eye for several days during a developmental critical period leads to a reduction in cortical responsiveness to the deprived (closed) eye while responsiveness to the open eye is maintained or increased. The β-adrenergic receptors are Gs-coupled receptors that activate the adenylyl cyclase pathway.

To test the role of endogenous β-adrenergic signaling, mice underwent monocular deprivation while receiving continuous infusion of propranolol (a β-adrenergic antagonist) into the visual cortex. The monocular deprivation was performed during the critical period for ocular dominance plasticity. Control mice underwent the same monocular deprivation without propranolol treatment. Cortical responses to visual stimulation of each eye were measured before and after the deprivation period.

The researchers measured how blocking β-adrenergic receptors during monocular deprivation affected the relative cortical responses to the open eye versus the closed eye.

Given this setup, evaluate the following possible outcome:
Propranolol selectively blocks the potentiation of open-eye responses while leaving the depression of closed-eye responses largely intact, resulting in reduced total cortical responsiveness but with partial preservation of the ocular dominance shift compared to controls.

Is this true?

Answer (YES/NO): NO